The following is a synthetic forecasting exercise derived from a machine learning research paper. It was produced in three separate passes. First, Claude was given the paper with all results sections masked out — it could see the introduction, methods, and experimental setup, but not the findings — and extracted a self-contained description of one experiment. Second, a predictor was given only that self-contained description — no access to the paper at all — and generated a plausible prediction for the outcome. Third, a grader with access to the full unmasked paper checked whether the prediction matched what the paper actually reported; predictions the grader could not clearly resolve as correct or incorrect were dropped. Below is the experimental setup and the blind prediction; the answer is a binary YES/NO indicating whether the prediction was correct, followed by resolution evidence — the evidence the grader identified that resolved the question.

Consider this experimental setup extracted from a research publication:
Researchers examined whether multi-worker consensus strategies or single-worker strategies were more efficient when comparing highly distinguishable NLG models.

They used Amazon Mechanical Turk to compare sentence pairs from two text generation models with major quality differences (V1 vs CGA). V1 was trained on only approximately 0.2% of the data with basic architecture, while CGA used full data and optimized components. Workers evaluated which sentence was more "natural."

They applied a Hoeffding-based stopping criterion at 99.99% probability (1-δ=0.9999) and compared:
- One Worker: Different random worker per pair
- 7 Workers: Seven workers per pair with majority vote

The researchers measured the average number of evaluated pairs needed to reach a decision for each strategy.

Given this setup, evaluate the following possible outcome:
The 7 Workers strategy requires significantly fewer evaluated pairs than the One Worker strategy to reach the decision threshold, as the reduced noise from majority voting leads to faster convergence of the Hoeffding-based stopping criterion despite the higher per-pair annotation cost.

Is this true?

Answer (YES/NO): NO